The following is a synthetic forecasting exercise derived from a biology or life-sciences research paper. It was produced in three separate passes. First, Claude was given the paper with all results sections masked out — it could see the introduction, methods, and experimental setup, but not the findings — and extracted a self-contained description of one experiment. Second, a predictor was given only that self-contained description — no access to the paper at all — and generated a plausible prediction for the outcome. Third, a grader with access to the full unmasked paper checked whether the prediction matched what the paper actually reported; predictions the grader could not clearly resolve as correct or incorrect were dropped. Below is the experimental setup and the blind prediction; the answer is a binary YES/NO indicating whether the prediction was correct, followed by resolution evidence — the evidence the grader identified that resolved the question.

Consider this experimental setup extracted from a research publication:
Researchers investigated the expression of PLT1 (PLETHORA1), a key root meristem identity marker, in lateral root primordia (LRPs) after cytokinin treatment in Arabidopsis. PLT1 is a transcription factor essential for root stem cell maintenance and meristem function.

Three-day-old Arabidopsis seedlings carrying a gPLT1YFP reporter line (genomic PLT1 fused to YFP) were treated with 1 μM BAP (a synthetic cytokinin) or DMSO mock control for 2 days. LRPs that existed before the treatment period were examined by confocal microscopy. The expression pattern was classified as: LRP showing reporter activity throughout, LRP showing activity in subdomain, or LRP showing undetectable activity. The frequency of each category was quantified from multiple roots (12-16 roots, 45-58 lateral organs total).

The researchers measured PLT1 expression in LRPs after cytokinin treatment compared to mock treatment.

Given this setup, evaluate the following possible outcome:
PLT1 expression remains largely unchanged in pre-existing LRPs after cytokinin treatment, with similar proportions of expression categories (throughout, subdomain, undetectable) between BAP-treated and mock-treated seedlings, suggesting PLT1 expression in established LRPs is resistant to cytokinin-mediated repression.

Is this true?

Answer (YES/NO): NO